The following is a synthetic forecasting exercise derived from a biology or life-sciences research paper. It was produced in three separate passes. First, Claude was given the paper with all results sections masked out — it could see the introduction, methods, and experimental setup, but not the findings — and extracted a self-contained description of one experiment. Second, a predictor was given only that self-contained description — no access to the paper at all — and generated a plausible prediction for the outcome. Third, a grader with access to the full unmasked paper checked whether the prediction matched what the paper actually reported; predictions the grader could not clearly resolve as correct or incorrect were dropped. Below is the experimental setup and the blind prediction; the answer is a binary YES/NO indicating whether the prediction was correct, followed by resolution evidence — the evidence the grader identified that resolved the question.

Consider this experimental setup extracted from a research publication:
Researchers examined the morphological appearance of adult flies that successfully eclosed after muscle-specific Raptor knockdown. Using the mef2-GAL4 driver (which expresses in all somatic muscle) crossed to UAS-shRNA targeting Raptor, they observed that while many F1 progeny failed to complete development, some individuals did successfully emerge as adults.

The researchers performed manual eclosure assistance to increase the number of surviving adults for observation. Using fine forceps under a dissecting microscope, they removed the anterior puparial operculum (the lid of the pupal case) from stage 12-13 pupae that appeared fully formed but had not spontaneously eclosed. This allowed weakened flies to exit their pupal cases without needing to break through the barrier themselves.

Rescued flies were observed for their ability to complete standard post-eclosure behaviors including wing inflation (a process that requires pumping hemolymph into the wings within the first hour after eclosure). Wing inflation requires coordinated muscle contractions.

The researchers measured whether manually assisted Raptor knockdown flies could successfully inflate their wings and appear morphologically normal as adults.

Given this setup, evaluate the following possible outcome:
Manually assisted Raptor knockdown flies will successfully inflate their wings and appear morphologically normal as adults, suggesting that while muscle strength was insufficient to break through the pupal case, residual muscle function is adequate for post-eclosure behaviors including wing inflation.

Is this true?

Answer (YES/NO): YES